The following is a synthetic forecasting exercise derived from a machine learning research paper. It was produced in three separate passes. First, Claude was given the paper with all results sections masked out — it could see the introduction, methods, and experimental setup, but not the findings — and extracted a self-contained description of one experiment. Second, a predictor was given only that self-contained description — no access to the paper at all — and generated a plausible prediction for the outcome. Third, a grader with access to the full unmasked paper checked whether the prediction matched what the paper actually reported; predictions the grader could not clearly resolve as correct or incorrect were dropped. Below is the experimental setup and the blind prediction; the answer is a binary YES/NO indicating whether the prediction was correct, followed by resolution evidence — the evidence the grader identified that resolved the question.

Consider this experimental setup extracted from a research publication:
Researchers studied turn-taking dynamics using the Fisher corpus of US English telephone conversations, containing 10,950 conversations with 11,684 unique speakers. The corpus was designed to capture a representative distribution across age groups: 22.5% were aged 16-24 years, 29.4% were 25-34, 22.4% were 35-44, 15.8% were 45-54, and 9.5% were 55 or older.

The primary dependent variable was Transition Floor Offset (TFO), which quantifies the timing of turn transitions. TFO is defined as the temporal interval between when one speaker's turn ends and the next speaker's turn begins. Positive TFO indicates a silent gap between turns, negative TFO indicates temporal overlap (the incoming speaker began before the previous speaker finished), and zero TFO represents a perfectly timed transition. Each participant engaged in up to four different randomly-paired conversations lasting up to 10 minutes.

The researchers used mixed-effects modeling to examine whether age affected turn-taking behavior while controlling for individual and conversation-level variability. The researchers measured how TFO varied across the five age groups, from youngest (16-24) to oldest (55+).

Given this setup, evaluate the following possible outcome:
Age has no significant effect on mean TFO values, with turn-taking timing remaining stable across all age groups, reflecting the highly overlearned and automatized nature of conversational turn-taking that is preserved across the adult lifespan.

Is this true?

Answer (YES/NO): NO